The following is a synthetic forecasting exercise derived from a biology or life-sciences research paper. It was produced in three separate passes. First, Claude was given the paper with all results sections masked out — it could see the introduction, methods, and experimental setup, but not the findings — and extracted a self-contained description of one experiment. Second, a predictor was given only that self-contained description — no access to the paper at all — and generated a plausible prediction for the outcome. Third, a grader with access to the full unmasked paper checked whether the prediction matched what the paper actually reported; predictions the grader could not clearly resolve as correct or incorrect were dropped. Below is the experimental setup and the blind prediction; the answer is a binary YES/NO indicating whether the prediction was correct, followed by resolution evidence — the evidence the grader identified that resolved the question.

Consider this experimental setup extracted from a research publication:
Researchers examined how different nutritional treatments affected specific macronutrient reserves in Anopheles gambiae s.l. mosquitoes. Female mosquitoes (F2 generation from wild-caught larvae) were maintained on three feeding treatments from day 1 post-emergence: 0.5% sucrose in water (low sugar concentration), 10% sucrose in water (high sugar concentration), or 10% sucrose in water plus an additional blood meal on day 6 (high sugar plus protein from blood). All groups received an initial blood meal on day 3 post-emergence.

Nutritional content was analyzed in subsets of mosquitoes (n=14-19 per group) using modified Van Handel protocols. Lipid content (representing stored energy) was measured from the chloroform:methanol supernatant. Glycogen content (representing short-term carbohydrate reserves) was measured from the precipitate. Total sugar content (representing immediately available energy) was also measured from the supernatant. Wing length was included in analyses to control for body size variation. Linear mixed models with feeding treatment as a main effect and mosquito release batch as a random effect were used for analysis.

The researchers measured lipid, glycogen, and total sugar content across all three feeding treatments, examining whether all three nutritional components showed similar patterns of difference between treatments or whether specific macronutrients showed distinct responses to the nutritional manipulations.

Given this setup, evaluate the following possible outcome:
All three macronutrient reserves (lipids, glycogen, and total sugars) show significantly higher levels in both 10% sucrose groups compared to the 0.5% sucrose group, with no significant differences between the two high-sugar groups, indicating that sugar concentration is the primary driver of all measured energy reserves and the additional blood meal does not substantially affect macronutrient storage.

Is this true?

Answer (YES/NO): YES